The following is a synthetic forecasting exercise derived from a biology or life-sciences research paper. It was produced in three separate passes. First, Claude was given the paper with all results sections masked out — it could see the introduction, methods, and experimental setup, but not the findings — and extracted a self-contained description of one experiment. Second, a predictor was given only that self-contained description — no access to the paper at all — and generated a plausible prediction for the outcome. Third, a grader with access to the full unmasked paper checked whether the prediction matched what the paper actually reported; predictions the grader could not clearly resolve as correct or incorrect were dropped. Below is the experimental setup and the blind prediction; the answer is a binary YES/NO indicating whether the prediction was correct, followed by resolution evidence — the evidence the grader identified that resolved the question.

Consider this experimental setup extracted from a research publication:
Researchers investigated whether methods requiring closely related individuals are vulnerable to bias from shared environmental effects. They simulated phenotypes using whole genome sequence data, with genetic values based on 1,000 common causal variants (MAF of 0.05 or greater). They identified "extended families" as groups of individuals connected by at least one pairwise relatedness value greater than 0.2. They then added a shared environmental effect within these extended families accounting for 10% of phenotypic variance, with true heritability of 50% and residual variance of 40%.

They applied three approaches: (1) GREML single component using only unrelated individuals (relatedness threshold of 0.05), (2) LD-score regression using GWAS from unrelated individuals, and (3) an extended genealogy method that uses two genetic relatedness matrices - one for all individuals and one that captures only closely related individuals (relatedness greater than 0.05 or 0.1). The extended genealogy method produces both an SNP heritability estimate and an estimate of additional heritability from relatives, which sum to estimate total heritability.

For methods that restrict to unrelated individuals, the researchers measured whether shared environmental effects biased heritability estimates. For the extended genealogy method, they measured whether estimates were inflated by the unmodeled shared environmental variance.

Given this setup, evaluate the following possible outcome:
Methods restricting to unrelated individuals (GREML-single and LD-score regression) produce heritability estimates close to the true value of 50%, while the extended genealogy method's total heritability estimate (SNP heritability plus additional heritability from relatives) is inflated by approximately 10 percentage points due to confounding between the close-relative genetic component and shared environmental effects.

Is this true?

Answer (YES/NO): YES